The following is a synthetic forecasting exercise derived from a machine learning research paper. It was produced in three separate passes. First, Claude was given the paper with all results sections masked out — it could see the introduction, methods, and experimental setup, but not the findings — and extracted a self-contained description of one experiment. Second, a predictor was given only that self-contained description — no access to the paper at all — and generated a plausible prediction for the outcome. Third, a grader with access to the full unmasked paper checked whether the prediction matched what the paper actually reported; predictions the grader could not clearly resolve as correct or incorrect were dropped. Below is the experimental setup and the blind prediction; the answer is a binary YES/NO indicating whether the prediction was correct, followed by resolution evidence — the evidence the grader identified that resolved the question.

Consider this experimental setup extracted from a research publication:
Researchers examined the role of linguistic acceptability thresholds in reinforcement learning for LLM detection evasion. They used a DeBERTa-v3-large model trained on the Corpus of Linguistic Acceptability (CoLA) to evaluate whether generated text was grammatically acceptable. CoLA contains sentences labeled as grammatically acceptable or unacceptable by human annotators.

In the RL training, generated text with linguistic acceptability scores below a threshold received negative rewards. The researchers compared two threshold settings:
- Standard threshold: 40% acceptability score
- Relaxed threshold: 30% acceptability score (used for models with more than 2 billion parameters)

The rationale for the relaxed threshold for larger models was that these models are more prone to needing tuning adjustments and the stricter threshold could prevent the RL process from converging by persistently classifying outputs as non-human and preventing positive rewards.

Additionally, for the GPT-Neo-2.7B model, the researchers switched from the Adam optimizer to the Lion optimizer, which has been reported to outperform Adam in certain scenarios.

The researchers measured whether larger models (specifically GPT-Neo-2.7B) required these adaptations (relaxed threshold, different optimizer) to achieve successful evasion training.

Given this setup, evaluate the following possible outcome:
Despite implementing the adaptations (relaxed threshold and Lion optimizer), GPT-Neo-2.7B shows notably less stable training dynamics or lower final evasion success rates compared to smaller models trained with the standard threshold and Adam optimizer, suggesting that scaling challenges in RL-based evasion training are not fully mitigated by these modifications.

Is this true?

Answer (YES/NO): NO